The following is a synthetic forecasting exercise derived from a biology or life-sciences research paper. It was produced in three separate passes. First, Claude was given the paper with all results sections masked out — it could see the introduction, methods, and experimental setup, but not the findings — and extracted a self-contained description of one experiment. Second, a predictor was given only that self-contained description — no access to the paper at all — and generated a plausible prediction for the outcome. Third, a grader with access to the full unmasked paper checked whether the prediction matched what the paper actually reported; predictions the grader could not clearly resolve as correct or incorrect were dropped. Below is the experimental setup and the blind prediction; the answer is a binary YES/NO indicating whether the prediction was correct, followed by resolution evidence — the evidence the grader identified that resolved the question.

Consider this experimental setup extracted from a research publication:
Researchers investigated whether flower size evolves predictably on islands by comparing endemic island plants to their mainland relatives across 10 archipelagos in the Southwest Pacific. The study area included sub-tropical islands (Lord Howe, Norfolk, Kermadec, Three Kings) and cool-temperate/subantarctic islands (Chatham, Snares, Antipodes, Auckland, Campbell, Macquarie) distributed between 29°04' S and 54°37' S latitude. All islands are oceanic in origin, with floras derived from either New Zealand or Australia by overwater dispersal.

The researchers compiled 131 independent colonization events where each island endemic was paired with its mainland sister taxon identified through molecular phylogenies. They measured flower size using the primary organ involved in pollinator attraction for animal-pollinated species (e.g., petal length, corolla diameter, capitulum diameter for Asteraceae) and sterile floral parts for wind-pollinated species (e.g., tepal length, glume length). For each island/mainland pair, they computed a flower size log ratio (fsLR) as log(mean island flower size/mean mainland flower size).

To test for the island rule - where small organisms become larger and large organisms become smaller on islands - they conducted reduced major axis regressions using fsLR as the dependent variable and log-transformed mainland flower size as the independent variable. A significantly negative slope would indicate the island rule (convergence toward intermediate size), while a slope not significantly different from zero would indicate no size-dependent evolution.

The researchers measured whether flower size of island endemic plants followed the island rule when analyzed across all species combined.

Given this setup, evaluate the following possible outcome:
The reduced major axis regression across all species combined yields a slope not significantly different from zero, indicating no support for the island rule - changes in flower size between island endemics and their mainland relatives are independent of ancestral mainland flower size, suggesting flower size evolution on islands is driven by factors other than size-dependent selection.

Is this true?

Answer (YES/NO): NO